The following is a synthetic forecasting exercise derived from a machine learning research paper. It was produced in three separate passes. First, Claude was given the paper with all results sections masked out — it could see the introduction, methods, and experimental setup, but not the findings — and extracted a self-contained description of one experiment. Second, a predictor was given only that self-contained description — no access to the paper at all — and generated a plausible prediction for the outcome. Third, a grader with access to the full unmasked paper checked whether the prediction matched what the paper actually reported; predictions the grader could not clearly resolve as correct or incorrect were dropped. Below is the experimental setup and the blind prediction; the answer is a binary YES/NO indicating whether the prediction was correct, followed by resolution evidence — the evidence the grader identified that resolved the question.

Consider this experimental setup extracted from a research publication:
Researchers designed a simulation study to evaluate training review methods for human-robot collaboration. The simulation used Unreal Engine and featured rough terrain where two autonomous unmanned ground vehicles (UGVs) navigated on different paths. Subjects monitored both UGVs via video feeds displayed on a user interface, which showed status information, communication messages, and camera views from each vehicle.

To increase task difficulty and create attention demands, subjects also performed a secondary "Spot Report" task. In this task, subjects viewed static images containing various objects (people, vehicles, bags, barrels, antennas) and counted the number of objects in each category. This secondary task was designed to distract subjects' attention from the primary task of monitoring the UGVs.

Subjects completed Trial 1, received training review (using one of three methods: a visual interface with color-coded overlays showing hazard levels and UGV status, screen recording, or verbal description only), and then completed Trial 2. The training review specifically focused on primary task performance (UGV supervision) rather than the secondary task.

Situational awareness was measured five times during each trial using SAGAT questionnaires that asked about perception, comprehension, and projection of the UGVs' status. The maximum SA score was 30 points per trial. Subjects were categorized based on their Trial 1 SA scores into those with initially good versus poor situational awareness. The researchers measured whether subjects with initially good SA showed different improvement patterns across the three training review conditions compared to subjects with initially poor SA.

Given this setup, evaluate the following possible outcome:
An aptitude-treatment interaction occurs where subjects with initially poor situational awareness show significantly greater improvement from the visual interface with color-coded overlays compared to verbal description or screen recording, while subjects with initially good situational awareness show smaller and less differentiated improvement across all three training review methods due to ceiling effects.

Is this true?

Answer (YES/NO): NO